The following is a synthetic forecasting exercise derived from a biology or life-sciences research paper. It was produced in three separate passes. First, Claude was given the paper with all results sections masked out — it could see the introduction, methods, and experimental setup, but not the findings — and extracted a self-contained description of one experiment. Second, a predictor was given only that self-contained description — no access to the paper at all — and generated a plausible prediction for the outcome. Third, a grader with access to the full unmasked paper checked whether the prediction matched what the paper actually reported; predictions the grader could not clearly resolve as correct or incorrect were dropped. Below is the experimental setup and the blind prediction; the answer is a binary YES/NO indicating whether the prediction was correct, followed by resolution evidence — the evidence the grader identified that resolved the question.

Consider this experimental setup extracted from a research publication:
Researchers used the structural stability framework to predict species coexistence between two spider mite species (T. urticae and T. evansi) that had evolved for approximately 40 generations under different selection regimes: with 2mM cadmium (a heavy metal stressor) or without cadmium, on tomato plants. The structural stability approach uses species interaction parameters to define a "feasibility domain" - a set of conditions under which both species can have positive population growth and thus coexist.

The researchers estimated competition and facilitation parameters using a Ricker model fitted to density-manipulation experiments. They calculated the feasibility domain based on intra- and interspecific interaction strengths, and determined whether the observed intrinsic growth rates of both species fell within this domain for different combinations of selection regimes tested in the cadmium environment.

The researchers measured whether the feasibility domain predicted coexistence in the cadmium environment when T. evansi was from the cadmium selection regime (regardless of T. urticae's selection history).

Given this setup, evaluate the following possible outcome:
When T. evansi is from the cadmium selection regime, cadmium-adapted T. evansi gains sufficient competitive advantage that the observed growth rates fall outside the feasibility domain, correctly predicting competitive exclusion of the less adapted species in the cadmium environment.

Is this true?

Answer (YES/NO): NO